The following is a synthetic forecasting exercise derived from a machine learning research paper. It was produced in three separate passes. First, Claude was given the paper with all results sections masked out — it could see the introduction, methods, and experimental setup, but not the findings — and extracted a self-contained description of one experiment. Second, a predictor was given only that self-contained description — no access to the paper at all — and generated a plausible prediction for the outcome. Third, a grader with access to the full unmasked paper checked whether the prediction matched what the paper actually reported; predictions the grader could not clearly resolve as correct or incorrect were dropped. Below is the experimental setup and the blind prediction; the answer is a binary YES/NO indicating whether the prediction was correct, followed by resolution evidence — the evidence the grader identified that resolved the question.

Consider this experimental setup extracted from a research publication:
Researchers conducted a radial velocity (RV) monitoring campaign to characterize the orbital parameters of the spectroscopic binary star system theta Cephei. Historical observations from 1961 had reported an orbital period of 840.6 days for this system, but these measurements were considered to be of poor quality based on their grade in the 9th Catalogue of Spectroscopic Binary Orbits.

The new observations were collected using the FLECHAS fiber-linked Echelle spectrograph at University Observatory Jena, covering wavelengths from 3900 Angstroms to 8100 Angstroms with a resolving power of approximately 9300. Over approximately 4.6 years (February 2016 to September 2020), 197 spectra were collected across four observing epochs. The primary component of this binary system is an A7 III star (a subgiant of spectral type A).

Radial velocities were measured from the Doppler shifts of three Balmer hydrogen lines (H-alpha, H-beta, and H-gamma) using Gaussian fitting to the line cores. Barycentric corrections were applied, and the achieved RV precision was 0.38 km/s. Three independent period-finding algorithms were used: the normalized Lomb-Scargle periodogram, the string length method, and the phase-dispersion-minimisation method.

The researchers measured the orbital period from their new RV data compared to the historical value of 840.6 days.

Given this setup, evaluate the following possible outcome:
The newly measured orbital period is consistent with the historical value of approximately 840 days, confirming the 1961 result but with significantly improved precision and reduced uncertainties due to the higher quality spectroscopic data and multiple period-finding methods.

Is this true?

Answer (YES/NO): NO